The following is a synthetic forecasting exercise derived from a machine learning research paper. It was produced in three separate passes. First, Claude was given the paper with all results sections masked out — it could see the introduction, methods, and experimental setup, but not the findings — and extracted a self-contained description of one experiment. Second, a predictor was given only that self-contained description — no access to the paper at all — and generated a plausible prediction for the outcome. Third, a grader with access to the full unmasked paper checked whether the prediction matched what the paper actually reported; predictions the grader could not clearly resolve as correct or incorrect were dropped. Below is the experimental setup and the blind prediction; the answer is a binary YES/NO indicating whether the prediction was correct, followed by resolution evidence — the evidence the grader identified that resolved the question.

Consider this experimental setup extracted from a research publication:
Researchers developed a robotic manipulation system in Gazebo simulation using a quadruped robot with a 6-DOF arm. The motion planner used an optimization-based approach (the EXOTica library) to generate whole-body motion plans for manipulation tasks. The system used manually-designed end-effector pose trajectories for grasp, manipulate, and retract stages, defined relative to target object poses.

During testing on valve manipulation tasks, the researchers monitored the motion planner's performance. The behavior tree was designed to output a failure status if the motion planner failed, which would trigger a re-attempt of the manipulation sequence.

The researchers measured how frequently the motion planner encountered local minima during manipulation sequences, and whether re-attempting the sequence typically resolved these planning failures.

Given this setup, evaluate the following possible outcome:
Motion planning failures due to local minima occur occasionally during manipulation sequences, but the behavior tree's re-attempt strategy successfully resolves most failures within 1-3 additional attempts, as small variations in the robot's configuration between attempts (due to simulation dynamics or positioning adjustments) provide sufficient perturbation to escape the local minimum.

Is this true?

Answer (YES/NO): YES